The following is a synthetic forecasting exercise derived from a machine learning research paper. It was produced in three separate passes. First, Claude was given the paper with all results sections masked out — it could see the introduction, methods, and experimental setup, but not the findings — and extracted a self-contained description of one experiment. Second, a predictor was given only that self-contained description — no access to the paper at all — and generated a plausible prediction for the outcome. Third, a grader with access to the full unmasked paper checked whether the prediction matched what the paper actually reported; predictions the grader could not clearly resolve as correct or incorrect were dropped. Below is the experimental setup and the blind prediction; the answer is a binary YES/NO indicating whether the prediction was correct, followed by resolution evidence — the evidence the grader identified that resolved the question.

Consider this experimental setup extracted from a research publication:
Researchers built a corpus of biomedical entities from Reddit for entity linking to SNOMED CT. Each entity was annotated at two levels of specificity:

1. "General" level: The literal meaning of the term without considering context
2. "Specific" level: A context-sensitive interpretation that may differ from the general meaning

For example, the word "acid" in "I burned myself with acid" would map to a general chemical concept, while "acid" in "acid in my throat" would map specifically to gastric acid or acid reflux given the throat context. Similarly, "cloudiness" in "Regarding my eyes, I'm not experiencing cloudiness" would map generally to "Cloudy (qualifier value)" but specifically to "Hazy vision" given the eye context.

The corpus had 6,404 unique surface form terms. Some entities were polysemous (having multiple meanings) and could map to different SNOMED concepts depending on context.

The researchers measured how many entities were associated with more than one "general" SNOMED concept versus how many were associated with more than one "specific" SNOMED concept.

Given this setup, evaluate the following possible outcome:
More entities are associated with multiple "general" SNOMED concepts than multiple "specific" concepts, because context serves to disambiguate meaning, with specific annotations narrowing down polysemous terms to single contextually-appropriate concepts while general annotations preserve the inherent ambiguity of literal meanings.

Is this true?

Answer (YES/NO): NO